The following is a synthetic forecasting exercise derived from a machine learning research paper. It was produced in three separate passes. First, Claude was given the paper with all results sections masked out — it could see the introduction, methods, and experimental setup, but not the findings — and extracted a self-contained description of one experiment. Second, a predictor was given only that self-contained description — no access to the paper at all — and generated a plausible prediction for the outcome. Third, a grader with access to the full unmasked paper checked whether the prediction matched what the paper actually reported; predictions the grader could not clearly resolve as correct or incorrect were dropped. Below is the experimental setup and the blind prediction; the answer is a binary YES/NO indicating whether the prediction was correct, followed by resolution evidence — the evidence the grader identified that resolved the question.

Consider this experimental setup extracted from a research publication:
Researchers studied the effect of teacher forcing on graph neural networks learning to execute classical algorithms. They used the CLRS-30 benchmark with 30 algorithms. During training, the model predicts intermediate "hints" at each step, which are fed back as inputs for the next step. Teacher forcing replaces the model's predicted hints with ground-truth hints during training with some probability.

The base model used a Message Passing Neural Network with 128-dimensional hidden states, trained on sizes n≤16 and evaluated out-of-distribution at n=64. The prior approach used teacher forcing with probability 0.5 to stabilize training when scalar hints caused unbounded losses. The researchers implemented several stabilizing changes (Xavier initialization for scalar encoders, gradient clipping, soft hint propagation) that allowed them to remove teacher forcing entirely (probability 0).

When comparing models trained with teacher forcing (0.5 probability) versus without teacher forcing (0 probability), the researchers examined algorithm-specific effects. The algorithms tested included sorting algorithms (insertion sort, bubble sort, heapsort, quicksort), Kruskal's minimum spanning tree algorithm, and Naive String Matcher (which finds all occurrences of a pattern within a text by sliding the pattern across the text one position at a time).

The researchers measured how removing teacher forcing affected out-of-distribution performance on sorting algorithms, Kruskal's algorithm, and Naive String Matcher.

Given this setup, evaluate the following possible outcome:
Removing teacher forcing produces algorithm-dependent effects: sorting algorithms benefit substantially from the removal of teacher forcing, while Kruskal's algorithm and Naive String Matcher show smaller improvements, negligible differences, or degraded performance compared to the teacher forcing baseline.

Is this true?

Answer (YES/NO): NO